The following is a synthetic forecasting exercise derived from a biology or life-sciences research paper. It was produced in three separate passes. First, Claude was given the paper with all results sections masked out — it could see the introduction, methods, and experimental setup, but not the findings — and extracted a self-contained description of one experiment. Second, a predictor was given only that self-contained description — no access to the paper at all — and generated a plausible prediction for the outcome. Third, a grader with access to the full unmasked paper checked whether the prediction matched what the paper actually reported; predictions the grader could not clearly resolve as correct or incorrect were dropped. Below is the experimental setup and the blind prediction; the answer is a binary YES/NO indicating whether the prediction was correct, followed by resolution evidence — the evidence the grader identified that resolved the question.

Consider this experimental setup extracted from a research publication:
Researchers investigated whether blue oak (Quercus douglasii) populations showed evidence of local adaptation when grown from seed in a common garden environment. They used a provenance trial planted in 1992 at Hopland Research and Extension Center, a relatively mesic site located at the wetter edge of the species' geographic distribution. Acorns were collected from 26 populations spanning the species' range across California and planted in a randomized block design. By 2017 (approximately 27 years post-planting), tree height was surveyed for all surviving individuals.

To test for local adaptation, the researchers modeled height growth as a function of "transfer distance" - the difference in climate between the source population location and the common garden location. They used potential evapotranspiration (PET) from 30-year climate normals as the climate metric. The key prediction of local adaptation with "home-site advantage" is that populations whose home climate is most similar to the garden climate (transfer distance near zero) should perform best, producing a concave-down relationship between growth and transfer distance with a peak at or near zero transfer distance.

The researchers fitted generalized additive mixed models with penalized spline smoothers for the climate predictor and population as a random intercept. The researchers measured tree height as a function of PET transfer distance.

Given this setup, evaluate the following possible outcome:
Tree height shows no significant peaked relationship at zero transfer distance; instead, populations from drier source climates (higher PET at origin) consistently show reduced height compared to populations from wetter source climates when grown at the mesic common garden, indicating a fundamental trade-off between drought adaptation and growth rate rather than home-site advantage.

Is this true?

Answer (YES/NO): NO